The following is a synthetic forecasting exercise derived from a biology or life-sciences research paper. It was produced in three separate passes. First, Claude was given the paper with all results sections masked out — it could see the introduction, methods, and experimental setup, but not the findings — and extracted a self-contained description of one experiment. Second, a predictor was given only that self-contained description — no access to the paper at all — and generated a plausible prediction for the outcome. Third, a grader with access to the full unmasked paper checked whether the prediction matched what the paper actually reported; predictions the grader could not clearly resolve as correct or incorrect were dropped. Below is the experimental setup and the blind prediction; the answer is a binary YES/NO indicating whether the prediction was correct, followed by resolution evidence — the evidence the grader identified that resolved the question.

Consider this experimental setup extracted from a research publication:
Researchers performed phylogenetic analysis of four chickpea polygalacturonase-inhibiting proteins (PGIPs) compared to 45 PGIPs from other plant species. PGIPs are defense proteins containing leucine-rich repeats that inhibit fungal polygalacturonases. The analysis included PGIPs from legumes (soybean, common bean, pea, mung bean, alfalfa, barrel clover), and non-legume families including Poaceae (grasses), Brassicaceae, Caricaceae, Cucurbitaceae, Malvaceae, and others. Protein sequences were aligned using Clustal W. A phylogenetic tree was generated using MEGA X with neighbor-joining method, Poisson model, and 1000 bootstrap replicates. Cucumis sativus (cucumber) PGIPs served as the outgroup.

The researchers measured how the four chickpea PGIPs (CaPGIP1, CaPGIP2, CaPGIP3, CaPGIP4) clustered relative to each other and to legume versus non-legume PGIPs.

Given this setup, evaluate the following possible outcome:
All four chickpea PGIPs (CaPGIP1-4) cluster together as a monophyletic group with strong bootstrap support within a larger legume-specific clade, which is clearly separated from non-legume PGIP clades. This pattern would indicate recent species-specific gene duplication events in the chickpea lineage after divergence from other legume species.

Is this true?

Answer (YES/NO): NO